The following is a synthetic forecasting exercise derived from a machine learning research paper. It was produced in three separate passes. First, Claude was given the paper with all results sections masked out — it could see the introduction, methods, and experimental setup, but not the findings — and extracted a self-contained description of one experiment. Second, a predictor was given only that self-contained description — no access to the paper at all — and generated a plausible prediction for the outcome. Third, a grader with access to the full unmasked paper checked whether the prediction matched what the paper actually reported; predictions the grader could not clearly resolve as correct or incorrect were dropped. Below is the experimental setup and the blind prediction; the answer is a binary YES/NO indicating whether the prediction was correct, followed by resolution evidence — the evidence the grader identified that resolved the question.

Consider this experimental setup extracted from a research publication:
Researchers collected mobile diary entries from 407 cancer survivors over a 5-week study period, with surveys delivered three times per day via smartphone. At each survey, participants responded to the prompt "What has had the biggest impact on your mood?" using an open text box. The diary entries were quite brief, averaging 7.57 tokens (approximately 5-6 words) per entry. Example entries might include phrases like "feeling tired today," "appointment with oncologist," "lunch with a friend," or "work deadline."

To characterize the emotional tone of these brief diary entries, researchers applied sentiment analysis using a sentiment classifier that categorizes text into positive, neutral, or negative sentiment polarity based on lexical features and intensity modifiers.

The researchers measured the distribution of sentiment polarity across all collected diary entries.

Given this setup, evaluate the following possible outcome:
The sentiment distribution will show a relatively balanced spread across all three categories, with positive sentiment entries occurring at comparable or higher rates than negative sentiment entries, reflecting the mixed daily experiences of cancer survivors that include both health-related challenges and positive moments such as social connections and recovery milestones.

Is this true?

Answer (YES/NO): NO